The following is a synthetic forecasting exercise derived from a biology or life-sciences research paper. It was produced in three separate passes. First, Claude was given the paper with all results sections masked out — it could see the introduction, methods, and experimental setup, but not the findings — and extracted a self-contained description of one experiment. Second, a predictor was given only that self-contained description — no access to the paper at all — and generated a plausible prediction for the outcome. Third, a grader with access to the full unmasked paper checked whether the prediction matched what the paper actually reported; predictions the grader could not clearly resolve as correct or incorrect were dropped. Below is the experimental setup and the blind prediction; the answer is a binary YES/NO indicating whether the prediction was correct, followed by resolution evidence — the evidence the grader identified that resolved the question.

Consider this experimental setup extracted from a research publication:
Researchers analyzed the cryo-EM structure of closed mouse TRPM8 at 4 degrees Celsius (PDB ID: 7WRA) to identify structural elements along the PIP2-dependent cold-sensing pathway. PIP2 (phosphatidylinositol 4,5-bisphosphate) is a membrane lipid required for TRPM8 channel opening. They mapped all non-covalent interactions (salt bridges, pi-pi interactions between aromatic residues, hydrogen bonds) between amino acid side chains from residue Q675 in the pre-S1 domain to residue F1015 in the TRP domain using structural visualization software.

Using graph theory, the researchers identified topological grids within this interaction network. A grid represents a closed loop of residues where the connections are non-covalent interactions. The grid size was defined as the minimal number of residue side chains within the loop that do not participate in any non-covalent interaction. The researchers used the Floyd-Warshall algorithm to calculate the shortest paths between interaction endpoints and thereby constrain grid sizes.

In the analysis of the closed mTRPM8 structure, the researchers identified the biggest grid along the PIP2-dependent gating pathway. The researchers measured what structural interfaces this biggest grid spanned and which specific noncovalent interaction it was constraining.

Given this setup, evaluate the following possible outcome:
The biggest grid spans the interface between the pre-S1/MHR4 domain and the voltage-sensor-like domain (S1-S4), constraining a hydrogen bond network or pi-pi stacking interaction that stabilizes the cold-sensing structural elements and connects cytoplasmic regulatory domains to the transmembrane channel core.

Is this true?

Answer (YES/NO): NO